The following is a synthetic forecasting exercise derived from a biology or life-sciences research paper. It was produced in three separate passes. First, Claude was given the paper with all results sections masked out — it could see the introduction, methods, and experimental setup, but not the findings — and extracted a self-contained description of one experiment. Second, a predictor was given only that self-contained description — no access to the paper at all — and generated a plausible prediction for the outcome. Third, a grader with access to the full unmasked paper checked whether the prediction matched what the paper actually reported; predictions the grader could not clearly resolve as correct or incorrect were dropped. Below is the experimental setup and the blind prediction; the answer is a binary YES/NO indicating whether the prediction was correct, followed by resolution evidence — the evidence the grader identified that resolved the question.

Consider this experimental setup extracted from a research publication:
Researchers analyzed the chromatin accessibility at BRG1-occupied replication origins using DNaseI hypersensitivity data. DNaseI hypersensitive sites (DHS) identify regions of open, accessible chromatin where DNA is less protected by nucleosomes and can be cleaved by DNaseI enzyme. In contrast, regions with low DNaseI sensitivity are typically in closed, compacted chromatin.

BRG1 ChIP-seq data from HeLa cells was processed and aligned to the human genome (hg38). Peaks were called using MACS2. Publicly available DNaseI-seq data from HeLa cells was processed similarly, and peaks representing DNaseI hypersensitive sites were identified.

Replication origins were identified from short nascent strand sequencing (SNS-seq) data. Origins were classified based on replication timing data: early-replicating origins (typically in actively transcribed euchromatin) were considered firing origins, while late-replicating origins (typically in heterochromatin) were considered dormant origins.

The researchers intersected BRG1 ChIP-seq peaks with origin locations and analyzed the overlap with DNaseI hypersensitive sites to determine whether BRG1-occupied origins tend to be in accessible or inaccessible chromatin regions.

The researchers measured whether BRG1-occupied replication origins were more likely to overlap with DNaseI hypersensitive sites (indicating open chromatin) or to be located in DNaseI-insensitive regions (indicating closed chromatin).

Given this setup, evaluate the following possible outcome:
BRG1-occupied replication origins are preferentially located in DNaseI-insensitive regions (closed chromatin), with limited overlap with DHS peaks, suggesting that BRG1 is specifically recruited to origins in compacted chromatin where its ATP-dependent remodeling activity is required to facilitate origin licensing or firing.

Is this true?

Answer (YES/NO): YES